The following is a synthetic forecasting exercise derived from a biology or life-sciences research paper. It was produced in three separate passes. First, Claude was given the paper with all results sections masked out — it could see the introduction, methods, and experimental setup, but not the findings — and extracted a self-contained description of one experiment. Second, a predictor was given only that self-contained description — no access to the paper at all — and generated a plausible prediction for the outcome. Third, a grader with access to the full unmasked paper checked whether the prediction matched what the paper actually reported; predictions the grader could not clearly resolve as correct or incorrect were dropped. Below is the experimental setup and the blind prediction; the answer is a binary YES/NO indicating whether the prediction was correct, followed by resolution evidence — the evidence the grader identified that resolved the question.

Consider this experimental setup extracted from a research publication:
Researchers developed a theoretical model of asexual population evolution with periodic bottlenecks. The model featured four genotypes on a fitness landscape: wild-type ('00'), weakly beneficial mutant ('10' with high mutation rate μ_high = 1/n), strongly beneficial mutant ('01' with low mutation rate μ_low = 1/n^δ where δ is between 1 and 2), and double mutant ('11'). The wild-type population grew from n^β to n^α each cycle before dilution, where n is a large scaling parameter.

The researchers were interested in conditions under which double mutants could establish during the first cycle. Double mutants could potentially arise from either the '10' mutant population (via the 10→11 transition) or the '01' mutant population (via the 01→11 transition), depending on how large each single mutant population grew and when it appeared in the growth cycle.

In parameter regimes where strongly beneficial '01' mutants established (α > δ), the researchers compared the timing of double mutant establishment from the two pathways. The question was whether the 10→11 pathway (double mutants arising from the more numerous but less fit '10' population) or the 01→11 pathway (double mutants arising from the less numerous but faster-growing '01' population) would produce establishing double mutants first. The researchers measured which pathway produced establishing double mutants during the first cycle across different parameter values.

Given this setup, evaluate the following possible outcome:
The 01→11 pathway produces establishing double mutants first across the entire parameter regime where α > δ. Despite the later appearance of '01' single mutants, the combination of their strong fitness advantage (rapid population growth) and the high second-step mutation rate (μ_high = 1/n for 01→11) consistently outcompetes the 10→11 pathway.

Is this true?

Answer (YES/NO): NO